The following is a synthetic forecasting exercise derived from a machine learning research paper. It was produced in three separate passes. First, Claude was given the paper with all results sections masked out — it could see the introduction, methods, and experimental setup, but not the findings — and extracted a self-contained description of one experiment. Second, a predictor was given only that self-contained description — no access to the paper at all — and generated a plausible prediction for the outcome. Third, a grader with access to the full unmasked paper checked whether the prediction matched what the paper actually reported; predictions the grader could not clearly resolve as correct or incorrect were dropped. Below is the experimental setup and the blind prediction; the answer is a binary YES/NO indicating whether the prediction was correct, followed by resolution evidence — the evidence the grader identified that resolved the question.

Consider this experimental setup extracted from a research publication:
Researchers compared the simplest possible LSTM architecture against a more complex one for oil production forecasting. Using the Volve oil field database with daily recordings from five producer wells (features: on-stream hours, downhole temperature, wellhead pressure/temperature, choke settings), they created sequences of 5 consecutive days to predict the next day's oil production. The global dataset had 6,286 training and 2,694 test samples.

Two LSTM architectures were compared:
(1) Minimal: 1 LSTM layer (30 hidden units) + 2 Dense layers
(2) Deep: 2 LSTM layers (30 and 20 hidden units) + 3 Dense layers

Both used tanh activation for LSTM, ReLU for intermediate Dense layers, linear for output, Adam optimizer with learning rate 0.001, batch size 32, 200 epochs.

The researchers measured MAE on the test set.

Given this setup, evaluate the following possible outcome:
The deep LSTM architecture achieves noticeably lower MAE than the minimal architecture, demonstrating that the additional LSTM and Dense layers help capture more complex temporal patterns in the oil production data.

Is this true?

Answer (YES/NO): YES